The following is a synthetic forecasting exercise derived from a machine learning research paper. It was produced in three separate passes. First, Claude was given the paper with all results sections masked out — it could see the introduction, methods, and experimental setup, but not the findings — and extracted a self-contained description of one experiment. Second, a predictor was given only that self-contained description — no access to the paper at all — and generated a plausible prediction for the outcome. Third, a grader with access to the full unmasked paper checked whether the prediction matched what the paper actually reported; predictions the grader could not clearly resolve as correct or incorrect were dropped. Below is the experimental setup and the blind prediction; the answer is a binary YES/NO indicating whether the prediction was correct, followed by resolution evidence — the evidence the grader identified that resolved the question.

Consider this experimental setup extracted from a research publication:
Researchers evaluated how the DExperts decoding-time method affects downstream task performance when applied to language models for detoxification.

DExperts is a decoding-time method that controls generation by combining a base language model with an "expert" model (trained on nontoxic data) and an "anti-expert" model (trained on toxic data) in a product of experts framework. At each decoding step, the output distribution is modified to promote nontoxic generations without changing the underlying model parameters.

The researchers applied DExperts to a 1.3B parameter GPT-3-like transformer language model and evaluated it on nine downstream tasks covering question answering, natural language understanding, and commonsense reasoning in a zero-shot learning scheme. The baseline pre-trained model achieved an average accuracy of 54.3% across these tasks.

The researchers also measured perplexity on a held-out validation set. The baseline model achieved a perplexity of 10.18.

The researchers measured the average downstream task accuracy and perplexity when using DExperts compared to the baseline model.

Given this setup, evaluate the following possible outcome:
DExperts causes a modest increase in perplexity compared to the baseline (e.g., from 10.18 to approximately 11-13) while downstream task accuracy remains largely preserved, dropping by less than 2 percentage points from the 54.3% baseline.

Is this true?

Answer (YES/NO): NO